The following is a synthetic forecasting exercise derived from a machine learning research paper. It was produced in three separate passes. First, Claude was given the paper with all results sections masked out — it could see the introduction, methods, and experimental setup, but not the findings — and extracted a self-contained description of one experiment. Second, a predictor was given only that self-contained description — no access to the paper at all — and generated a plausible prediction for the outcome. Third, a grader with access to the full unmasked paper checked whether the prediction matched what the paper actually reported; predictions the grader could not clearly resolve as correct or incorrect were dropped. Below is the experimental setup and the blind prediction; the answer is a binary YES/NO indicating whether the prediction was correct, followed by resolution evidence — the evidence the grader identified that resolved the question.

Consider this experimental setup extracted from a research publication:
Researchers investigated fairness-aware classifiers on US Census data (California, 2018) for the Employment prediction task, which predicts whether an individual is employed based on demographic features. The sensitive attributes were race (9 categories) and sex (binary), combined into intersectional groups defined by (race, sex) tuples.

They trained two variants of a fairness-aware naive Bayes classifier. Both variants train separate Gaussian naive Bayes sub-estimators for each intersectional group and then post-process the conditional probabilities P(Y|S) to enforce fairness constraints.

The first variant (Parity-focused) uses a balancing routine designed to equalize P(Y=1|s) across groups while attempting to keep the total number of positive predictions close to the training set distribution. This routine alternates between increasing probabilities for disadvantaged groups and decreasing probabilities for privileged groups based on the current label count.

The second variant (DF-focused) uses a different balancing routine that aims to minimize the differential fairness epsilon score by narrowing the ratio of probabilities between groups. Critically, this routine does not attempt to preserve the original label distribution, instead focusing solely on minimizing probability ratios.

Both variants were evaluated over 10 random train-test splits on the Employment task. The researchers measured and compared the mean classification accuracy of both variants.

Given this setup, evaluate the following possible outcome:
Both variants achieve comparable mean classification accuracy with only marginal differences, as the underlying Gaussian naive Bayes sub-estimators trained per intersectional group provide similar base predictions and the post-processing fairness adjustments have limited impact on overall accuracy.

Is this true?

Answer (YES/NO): YES